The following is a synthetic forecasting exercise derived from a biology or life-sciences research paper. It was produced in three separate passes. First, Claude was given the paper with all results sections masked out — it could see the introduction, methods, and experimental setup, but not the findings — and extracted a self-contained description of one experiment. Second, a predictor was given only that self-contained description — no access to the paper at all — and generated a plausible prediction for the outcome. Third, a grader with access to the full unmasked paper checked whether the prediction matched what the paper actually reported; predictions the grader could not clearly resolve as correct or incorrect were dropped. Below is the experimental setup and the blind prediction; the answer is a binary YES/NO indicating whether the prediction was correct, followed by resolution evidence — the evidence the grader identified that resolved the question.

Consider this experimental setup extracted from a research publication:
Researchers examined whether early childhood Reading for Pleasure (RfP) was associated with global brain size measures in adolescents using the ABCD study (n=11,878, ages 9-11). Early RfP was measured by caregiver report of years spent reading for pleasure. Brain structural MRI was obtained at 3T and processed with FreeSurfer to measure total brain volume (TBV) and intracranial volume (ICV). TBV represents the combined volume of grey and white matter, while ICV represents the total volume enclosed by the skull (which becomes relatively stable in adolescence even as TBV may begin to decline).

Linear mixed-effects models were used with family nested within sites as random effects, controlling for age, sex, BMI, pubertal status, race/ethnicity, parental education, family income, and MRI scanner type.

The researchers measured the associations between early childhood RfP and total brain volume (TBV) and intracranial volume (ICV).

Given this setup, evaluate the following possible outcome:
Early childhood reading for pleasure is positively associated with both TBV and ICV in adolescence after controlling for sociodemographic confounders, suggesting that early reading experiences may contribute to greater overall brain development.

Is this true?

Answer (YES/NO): YES